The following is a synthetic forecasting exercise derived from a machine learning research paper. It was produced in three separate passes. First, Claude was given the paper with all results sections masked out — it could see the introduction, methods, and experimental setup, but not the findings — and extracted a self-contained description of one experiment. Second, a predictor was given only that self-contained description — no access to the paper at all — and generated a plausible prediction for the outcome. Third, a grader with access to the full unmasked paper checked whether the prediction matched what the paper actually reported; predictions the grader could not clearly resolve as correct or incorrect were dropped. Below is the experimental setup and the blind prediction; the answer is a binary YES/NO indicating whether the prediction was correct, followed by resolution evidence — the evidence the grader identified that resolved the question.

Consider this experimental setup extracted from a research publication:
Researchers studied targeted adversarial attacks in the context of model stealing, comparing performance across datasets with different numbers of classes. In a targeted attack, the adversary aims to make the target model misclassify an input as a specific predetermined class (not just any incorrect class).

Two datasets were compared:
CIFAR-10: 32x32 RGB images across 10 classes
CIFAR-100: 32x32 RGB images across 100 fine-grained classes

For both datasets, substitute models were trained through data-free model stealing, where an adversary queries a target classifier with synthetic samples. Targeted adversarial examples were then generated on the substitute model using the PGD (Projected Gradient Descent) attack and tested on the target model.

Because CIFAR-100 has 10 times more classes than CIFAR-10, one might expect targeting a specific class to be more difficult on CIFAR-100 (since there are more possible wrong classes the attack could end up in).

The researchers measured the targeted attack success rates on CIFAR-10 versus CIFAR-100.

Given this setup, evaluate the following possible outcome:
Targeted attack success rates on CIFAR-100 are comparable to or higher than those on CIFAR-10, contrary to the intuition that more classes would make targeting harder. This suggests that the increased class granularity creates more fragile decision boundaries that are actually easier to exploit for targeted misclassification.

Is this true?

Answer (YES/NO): NO